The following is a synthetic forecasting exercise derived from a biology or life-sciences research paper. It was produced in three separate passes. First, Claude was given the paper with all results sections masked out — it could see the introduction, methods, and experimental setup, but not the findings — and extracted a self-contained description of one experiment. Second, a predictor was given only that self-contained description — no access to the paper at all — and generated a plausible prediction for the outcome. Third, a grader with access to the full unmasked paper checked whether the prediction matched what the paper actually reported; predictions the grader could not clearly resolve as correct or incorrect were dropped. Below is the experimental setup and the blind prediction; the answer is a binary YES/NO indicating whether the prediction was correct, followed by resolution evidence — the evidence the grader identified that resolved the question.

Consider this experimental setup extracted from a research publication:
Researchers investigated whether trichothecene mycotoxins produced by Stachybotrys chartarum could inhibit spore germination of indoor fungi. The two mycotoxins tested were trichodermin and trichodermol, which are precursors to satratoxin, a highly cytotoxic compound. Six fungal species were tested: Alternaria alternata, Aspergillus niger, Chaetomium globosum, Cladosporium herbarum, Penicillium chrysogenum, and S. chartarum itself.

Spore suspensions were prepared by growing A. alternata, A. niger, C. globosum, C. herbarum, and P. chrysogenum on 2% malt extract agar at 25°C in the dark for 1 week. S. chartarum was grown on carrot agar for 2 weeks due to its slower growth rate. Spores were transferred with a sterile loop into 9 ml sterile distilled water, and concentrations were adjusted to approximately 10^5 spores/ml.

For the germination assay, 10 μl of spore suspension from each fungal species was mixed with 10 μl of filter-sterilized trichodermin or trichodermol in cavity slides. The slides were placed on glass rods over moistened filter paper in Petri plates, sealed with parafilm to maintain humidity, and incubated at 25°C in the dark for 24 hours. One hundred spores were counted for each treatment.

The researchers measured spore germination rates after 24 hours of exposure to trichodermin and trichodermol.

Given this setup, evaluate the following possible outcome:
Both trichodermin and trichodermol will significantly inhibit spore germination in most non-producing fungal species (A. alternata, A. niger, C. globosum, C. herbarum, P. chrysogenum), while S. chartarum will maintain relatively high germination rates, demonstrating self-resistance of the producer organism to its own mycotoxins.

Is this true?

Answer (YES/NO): NO